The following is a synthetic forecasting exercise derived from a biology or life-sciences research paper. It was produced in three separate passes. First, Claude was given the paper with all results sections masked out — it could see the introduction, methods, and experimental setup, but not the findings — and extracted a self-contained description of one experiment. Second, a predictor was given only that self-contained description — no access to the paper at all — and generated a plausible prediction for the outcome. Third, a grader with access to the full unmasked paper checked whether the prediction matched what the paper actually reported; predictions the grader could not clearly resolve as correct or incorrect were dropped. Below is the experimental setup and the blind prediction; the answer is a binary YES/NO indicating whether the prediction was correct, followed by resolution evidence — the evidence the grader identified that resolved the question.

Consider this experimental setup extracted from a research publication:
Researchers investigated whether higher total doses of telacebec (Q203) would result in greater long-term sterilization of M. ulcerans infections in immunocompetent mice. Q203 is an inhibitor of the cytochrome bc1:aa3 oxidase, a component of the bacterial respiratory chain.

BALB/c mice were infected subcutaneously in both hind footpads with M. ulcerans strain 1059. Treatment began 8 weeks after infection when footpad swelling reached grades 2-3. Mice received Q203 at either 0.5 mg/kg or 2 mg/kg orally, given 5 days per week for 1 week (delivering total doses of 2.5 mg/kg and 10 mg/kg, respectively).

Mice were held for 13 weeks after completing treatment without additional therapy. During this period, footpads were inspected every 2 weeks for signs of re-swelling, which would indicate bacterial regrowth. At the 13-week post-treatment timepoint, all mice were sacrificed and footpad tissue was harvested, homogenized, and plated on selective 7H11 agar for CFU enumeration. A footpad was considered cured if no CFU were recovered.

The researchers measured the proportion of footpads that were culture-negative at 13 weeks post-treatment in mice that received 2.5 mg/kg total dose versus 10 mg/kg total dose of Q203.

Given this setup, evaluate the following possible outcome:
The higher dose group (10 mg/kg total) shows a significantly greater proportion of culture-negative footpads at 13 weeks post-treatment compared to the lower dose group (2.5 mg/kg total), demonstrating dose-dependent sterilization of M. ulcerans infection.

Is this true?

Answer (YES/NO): NO